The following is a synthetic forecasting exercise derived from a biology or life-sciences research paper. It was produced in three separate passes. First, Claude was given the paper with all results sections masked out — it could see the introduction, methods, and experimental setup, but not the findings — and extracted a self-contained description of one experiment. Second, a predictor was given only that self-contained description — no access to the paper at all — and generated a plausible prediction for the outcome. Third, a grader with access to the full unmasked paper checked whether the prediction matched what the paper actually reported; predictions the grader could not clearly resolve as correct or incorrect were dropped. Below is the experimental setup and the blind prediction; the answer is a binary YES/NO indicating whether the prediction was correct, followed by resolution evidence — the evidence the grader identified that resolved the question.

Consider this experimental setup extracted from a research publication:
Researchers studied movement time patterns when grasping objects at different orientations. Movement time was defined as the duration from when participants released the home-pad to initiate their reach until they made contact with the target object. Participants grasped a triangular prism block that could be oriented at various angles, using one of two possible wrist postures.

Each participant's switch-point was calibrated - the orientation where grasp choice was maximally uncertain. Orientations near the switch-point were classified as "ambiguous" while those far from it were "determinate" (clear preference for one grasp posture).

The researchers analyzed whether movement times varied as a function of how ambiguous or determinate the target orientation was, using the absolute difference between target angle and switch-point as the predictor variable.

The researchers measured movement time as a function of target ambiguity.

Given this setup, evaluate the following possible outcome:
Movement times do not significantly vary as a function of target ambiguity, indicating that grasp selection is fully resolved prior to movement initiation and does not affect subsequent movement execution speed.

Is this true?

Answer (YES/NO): NO